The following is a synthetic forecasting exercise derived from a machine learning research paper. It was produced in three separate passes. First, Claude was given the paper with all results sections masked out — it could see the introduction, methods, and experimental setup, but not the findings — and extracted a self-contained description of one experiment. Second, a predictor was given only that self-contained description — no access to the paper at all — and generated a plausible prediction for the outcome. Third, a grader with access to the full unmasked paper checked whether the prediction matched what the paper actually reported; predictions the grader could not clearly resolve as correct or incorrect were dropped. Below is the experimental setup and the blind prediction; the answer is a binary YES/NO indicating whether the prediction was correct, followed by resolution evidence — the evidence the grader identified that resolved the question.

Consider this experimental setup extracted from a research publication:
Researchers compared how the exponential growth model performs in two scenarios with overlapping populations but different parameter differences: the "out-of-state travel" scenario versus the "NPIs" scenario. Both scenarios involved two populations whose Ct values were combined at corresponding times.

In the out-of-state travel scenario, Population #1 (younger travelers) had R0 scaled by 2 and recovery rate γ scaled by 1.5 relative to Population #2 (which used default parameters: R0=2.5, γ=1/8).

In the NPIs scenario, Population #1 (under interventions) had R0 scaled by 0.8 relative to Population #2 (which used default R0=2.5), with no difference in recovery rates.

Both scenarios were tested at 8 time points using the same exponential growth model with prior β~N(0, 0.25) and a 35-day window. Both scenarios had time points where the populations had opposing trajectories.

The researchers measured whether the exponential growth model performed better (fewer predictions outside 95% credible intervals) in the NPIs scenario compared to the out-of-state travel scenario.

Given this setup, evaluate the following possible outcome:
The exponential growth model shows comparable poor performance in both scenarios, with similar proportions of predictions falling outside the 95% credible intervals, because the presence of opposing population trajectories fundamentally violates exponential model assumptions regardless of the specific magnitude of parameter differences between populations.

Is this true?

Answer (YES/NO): NO